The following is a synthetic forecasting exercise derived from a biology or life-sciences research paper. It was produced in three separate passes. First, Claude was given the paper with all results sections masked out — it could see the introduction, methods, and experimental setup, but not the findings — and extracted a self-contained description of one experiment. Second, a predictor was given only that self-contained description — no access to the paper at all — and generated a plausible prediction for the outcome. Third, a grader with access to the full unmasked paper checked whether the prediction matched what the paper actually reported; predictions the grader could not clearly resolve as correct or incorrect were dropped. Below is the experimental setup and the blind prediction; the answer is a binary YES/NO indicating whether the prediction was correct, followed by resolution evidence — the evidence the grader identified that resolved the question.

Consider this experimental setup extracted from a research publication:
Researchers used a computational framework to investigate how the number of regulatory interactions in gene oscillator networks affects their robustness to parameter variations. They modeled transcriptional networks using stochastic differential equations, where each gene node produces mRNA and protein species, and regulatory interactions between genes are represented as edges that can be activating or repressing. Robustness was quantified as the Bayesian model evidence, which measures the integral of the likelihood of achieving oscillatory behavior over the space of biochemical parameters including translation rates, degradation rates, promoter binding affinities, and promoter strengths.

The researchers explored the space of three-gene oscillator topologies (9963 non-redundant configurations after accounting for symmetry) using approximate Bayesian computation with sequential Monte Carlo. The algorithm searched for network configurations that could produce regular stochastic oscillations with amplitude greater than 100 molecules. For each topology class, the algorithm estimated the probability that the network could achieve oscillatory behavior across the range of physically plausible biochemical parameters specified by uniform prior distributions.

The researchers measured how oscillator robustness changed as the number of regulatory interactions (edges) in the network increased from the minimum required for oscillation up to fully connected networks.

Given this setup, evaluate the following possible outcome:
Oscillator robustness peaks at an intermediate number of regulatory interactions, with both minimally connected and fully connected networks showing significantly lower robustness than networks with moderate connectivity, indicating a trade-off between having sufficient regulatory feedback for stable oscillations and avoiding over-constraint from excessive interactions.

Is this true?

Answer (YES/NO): NO